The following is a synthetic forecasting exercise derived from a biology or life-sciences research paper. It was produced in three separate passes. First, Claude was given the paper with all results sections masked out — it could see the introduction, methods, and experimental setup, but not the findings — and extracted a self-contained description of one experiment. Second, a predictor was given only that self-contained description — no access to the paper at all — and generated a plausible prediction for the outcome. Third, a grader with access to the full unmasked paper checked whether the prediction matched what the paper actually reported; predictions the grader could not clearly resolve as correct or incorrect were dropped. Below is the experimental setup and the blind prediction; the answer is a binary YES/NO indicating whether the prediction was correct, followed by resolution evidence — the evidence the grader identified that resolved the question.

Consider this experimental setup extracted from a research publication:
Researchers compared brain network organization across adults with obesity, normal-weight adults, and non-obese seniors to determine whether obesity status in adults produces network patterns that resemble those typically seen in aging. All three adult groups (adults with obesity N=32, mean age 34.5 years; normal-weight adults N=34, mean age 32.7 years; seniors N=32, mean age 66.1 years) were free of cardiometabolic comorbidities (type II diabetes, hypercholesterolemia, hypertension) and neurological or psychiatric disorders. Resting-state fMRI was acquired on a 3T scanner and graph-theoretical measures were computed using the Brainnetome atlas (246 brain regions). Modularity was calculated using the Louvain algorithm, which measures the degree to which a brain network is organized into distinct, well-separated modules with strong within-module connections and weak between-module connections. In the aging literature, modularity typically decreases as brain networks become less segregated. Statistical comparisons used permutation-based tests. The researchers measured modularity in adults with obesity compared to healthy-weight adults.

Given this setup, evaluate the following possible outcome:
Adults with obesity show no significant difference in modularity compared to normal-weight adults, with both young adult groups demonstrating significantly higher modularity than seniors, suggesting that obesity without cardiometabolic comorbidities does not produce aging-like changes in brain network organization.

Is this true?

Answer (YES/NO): NO